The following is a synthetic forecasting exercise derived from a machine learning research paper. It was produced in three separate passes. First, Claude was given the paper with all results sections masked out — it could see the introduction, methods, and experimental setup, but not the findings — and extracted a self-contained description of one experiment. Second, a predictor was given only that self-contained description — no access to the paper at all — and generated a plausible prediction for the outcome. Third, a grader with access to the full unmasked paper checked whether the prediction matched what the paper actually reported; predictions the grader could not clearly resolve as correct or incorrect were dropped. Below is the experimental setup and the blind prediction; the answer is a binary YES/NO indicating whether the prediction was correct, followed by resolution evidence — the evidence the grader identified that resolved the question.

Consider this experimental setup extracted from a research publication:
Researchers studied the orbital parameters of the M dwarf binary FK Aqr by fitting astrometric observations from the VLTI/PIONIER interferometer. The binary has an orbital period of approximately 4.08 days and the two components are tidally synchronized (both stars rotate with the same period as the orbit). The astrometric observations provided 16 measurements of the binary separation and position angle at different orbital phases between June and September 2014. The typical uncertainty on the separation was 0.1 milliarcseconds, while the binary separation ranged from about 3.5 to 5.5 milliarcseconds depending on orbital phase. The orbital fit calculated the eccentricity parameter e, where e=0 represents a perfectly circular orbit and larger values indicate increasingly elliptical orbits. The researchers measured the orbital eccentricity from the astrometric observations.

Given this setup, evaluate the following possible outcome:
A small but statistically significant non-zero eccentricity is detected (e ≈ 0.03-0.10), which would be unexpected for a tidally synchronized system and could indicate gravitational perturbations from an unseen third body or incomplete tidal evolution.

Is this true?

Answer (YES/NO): NO